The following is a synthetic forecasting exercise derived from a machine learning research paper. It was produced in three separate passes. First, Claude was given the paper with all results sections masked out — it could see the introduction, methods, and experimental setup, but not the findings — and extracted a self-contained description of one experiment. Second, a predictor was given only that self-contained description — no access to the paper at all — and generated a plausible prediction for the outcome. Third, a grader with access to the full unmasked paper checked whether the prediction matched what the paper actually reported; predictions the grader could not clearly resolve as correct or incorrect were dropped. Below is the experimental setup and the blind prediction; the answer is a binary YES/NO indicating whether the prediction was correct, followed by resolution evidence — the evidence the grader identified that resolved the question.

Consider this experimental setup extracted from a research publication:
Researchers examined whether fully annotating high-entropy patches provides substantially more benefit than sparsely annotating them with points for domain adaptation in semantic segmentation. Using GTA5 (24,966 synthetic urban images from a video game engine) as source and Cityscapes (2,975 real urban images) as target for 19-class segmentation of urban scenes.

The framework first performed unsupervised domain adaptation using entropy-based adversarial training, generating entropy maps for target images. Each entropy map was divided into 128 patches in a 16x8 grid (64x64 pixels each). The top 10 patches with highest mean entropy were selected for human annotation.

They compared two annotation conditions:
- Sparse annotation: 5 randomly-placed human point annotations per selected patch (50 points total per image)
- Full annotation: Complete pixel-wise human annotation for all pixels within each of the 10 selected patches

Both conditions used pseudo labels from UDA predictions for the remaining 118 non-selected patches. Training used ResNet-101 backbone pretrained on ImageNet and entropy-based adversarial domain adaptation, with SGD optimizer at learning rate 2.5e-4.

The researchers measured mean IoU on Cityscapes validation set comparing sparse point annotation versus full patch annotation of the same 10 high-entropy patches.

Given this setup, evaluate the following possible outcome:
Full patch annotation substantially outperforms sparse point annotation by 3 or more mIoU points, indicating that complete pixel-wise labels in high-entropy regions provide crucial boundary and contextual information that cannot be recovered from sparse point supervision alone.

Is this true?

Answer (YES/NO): YES